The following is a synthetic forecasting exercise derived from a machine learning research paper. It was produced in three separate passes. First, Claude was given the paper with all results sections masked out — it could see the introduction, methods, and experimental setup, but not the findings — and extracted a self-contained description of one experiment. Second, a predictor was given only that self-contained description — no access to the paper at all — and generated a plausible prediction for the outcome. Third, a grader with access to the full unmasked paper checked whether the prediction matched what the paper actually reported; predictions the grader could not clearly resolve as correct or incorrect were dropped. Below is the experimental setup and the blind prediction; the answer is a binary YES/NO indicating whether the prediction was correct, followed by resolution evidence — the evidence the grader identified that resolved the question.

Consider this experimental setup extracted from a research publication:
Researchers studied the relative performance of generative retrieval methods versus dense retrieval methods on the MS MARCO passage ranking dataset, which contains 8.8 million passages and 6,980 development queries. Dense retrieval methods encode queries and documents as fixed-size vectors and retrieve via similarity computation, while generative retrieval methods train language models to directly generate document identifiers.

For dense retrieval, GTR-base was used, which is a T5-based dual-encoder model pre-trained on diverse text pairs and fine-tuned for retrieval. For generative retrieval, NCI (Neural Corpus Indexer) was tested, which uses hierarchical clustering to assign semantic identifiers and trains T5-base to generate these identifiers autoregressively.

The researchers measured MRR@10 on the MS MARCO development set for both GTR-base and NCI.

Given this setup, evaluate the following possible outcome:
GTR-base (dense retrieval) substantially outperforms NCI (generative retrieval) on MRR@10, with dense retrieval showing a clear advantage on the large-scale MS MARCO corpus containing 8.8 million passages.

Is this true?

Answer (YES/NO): YES